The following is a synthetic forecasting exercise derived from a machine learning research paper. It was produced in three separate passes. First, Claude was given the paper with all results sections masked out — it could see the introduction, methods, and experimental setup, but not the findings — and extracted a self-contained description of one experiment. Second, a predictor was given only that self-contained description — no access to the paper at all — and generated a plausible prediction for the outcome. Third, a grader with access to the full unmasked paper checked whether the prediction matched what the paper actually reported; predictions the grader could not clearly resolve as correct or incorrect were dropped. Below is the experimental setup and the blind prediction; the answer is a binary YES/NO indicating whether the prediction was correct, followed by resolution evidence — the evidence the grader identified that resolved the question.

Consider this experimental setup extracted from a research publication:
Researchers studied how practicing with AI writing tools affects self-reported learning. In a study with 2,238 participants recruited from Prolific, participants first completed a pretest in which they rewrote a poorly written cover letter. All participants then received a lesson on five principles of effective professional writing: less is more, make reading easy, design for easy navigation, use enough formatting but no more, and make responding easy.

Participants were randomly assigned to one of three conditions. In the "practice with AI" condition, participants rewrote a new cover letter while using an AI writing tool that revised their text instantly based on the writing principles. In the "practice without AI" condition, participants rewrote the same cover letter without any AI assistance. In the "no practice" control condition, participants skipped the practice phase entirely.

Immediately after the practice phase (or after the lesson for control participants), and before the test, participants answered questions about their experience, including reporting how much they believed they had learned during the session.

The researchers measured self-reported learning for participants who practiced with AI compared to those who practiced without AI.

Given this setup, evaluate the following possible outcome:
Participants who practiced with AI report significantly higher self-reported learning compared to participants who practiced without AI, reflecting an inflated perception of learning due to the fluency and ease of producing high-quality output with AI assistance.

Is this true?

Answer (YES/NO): NO